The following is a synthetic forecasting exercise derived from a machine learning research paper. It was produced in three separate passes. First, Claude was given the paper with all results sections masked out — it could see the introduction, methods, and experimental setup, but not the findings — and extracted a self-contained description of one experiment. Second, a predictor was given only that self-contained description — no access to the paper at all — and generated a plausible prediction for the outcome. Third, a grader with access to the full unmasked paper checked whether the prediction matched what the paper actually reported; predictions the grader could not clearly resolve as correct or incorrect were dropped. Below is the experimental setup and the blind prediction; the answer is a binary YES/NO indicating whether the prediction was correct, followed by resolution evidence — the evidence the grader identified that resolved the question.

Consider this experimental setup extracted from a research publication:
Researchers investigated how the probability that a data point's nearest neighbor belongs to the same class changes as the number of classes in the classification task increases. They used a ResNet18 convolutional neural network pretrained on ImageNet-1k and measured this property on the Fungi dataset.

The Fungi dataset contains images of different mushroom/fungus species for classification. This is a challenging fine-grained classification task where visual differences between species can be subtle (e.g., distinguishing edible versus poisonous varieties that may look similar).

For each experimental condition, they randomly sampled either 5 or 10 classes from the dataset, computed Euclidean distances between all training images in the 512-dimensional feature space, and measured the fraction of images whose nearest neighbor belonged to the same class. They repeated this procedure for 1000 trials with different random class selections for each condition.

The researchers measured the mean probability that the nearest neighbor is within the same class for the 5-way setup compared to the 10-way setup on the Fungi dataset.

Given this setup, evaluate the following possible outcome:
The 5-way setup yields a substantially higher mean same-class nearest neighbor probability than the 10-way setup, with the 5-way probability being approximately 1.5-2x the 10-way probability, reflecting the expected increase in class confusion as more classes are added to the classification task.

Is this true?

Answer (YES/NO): NO